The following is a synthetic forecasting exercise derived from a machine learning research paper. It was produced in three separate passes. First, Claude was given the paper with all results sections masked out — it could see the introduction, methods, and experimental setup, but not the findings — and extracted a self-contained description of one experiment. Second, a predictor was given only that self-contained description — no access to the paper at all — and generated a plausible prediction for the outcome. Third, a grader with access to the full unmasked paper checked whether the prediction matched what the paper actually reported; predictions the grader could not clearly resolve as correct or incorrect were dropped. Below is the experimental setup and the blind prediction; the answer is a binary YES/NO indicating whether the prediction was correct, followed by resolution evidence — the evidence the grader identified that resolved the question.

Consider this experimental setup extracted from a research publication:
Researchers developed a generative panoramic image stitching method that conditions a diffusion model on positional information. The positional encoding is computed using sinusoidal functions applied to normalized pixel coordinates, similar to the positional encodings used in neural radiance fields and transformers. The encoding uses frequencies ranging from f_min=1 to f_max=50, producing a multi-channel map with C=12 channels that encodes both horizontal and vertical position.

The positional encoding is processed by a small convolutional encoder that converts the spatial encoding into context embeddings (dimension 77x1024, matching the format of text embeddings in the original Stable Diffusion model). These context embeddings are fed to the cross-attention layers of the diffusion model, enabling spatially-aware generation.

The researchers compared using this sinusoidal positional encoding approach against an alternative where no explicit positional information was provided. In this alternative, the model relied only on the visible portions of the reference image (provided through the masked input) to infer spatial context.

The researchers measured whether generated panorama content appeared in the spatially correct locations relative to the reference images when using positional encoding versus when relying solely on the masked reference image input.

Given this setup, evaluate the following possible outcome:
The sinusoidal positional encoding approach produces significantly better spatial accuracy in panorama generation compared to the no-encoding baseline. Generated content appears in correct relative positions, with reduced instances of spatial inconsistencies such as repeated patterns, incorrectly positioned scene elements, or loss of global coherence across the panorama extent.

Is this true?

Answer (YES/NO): YES